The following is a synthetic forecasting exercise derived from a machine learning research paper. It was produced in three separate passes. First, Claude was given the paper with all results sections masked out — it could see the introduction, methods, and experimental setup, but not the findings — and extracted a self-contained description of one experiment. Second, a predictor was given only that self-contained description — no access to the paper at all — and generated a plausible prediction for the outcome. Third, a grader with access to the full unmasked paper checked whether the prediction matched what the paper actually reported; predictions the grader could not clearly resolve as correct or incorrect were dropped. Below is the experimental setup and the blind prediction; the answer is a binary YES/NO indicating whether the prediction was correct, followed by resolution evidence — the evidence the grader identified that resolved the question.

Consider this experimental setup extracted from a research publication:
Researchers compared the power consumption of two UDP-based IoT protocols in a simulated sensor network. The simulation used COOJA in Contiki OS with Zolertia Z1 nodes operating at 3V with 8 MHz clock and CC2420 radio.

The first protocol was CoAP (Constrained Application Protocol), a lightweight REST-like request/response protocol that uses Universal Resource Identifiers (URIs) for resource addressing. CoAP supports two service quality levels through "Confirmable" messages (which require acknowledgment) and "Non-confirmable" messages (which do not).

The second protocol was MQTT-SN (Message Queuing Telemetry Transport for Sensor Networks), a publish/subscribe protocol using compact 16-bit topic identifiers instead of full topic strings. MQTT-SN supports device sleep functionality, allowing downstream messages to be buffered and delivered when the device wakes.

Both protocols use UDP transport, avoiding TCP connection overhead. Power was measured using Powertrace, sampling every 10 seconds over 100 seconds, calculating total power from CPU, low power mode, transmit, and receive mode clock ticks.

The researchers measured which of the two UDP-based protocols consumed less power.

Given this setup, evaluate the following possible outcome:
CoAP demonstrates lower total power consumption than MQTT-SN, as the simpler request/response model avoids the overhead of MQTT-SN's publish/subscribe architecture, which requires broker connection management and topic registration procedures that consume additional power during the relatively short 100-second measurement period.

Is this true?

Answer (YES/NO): NO